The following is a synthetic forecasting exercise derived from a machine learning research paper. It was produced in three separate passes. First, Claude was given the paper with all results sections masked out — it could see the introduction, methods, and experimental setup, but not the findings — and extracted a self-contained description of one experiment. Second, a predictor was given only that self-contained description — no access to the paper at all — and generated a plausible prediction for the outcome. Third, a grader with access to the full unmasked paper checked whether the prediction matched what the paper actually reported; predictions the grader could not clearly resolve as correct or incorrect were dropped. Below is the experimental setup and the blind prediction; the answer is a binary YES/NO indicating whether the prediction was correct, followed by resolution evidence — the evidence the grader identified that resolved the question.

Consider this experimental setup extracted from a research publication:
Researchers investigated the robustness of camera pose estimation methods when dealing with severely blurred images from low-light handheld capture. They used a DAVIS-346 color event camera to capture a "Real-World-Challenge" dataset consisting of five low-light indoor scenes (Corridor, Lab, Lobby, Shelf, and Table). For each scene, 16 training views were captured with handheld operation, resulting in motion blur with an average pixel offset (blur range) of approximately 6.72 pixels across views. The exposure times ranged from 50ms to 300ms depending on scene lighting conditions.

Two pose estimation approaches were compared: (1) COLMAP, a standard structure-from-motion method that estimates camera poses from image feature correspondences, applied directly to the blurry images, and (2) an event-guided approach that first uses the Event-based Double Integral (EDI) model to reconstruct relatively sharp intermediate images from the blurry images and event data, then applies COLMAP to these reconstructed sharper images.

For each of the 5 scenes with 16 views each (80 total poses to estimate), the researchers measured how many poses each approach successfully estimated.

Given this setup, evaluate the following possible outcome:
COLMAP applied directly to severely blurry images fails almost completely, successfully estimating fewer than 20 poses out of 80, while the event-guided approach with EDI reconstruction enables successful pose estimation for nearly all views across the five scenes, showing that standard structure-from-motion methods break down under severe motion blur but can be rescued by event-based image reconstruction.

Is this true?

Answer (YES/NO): YES